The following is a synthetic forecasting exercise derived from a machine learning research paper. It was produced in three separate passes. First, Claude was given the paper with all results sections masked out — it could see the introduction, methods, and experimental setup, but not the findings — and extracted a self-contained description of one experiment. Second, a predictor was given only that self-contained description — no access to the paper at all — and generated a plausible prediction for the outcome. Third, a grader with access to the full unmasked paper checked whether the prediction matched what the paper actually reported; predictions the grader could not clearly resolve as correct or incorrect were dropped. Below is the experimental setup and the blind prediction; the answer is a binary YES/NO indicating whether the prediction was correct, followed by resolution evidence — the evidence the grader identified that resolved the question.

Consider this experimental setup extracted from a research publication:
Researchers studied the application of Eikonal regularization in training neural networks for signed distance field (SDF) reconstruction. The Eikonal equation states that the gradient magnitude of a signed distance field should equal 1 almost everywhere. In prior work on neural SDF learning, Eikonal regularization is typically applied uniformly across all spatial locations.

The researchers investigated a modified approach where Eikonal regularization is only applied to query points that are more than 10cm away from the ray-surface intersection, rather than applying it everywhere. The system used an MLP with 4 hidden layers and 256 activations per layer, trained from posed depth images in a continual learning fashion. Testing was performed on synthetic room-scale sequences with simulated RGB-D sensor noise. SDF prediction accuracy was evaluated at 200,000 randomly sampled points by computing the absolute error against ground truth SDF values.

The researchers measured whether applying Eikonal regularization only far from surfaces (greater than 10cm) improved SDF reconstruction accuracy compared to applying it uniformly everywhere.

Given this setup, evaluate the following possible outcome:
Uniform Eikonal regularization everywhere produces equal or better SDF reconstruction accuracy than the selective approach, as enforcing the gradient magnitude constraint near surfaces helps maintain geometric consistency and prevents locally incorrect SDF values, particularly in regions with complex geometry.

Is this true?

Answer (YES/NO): NO